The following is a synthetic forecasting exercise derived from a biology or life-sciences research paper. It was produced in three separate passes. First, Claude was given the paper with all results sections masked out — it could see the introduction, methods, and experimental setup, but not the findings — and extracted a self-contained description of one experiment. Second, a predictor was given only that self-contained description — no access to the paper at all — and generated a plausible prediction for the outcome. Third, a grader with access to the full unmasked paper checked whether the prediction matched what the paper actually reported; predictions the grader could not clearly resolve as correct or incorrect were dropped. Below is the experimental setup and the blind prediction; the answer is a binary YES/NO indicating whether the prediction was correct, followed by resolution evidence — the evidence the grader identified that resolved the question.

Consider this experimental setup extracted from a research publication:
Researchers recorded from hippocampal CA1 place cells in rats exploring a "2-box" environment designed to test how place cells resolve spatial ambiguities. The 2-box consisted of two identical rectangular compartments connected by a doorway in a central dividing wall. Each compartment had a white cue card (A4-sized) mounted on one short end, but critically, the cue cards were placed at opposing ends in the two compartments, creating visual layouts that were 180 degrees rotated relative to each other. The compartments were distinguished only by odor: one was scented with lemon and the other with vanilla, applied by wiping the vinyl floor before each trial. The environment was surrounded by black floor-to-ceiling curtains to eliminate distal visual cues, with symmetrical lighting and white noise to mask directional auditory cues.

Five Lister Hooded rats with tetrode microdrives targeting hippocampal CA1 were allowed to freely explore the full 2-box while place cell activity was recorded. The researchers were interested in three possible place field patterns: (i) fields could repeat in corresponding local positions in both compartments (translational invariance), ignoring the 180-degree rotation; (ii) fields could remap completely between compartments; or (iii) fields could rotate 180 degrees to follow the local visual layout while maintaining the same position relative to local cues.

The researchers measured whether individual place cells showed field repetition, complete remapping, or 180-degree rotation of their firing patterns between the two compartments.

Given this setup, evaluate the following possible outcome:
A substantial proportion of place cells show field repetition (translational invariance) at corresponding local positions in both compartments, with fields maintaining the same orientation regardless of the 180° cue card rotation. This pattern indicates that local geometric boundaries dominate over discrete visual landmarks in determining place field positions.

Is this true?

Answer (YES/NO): YES